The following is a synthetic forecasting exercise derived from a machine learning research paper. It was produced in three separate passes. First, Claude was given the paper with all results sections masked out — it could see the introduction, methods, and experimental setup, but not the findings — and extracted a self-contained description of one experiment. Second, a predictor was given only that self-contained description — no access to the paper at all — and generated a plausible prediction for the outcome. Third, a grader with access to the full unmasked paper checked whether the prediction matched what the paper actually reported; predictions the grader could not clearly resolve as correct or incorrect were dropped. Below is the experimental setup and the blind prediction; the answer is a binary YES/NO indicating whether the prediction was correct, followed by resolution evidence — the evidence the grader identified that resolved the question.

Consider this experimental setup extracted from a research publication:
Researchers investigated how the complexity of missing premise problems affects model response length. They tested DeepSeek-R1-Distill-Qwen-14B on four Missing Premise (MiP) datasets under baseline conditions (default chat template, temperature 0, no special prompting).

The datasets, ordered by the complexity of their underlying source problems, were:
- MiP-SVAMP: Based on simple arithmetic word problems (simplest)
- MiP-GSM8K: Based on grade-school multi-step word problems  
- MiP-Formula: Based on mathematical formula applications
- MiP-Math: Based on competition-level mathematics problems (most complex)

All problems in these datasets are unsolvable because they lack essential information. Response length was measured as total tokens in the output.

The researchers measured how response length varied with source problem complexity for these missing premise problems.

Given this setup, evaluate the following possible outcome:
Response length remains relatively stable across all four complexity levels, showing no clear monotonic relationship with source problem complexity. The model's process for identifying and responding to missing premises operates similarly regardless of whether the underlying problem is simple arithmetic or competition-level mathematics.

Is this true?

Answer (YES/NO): NO